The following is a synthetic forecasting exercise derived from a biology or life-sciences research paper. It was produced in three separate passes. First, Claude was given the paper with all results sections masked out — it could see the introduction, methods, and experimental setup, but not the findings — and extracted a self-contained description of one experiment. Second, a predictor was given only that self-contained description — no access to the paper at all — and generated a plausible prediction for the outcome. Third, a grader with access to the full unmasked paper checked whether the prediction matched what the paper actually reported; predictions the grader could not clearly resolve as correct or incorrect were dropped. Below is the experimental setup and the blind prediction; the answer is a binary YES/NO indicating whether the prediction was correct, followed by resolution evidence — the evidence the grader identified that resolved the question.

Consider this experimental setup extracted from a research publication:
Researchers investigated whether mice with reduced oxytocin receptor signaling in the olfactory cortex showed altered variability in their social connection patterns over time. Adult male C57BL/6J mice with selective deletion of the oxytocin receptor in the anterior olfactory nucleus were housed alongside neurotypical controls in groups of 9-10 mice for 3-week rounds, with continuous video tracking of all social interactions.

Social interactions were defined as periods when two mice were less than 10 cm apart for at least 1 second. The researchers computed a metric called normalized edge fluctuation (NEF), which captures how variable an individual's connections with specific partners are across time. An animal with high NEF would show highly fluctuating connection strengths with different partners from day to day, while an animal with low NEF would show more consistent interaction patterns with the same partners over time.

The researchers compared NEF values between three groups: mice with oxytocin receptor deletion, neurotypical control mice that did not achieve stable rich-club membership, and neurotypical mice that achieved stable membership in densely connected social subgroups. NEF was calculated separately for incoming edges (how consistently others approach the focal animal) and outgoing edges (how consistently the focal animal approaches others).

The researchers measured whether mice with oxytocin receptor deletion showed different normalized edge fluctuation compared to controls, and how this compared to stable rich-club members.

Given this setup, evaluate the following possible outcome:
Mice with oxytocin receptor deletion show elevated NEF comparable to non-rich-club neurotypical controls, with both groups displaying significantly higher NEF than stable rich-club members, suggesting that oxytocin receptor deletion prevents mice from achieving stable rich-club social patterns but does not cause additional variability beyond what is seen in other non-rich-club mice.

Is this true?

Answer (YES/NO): NO